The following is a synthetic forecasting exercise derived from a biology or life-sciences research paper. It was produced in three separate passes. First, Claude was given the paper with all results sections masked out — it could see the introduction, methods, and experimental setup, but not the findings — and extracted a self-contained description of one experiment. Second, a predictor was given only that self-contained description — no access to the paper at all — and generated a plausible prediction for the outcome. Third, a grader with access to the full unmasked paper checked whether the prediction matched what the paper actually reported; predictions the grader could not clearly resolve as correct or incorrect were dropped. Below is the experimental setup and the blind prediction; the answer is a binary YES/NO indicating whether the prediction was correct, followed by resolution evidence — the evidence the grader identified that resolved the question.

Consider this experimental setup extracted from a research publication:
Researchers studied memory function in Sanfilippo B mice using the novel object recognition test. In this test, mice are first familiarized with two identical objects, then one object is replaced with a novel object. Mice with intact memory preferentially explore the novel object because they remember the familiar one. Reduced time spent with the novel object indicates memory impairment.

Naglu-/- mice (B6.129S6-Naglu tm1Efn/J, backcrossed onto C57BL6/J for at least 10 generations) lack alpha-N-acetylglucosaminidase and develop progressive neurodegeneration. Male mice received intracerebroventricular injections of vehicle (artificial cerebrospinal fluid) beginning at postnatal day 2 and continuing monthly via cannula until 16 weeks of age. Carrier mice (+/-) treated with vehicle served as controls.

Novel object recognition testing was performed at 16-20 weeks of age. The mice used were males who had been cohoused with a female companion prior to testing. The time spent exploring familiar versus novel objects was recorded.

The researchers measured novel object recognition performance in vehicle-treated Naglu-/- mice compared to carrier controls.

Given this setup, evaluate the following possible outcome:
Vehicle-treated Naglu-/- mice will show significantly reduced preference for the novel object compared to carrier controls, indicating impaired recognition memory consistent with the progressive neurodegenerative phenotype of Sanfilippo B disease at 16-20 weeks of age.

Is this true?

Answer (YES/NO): NO